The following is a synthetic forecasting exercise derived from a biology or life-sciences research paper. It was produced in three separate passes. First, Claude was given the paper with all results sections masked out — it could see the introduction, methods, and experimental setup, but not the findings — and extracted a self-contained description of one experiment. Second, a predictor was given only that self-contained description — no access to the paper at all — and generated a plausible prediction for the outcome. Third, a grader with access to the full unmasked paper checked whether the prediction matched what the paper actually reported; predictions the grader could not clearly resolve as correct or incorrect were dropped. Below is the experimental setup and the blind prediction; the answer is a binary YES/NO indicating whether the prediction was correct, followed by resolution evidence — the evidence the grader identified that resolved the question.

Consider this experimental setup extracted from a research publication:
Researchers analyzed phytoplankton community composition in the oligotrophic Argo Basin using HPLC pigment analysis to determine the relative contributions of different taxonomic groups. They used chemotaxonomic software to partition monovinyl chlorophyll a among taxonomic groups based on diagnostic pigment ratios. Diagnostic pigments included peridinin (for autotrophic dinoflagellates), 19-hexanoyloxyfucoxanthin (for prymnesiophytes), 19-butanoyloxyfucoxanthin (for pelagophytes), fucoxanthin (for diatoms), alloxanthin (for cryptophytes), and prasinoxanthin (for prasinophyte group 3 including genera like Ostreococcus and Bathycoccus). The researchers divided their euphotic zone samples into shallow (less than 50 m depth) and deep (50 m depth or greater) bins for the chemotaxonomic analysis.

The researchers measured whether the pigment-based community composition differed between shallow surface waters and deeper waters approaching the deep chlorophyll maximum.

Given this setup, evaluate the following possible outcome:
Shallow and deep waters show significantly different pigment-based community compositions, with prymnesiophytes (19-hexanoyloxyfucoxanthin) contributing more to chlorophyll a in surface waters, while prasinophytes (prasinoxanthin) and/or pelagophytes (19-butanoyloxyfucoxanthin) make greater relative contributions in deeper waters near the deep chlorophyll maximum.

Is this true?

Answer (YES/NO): NO